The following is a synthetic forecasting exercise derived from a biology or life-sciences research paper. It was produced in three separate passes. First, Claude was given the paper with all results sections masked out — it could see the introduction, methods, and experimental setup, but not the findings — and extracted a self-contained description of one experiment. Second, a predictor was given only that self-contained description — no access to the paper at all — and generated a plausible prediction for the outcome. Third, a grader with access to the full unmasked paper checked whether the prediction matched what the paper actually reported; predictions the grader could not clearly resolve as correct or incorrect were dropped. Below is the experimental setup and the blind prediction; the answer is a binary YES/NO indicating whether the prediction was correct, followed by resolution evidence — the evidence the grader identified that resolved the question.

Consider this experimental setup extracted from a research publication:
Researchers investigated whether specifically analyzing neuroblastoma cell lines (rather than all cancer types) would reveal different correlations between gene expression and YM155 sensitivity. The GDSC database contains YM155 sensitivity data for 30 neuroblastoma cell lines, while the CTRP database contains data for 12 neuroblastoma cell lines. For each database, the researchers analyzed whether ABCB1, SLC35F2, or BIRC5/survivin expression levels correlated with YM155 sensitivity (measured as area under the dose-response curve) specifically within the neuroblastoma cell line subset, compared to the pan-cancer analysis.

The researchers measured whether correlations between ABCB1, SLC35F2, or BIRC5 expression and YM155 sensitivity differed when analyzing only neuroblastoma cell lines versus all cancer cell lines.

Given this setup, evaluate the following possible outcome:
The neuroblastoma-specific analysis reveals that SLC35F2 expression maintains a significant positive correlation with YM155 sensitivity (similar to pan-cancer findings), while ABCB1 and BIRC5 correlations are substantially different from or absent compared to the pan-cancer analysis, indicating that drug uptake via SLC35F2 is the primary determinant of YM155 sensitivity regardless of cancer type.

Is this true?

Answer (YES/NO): NO